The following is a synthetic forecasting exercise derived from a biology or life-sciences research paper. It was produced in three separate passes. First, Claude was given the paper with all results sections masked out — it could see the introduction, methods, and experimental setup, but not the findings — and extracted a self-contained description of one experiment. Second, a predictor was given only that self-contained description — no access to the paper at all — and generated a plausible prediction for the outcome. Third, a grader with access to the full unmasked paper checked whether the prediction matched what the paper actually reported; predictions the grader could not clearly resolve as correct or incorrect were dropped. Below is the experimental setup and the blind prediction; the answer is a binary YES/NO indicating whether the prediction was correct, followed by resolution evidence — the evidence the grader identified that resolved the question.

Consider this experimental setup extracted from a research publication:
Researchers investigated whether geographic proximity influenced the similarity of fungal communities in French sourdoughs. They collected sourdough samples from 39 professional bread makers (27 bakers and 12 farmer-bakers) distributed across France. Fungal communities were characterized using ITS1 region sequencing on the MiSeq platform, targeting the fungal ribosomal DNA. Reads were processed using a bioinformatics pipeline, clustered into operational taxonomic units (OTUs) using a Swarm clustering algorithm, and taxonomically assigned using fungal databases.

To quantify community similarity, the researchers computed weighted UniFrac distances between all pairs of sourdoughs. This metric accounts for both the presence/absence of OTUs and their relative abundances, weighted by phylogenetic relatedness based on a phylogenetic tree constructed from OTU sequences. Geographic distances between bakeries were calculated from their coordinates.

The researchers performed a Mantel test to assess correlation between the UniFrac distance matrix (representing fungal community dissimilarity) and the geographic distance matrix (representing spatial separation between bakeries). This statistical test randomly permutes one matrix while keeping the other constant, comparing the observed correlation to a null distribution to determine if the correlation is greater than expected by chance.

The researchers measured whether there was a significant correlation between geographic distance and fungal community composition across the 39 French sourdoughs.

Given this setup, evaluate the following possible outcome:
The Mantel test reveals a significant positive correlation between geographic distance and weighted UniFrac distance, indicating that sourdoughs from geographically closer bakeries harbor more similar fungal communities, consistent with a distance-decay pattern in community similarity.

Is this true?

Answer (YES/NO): NO